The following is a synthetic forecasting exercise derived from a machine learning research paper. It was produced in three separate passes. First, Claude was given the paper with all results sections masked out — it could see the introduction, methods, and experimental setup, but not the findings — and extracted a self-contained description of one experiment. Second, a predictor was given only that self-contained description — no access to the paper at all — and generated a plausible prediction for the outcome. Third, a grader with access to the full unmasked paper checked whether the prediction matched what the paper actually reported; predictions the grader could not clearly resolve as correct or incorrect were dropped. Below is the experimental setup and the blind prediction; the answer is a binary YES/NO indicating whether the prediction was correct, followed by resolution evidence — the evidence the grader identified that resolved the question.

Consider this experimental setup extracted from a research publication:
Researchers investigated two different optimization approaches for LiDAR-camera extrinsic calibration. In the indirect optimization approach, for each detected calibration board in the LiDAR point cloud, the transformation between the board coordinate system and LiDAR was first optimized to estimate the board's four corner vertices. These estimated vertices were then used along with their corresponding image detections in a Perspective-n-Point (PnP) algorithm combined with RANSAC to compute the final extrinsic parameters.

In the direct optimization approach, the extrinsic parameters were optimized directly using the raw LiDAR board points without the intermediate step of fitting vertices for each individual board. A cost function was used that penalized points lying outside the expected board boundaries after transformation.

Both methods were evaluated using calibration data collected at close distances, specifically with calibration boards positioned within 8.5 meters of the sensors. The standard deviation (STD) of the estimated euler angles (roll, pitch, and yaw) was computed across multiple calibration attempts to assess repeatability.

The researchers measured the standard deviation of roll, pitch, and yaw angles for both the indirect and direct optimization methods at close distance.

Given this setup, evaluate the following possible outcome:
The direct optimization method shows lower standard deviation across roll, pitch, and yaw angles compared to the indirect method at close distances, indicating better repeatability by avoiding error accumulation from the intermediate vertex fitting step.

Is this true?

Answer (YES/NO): YES